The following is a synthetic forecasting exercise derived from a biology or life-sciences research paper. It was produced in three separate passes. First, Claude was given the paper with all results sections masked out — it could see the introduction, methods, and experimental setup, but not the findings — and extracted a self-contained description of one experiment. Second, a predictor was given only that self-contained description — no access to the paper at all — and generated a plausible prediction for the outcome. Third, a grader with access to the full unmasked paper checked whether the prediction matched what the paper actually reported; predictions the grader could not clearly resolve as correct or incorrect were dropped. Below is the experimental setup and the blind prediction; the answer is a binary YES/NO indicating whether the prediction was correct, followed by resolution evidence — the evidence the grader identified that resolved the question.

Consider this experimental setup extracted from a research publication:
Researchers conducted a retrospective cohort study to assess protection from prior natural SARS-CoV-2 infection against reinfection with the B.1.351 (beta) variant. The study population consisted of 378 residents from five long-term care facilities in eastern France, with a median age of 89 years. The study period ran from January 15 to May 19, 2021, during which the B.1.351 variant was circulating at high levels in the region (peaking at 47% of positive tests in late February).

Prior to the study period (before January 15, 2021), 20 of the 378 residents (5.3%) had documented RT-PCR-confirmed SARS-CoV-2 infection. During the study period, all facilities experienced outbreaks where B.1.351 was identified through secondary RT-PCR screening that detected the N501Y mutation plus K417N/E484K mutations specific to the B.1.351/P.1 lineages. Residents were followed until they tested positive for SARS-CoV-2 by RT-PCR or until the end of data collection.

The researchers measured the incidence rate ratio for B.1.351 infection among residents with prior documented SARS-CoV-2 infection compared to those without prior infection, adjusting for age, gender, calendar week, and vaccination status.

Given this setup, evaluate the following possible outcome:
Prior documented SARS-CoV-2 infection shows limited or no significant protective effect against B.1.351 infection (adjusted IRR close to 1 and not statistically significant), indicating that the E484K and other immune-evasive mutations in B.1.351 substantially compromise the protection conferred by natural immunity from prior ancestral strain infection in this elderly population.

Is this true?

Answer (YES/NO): NO